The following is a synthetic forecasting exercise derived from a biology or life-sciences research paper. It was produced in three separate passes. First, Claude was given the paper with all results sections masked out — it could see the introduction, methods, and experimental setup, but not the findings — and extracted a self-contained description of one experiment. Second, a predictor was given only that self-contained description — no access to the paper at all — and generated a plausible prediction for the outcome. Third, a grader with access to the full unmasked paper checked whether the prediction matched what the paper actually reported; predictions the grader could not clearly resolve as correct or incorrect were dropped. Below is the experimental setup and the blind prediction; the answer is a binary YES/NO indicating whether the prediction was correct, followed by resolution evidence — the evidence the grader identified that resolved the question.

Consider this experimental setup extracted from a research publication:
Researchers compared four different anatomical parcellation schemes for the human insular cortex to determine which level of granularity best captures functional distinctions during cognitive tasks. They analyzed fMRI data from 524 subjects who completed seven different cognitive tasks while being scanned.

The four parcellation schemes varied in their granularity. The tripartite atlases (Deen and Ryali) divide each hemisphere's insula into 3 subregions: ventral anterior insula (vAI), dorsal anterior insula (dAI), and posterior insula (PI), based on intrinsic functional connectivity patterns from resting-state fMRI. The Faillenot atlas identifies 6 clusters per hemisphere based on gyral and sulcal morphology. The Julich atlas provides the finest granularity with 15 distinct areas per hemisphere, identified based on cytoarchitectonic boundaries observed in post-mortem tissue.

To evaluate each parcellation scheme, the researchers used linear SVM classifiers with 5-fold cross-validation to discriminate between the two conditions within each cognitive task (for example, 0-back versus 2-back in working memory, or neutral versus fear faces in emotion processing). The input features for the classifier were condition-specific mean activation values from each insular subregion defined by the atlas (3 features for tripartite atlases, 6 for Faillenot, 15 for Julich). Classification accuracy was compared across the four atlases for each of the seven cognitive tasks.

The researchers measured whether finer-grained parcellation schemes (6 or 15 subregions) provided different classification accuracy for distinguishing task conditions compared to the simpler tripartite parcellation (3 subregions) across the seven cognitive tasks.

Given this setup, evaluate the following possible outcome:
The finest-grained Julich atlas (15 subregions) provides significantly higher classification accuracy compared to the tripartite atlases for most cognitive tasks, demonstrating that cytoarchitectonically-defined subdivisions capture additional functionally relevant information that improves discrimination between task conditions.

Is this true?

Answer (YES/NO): NO